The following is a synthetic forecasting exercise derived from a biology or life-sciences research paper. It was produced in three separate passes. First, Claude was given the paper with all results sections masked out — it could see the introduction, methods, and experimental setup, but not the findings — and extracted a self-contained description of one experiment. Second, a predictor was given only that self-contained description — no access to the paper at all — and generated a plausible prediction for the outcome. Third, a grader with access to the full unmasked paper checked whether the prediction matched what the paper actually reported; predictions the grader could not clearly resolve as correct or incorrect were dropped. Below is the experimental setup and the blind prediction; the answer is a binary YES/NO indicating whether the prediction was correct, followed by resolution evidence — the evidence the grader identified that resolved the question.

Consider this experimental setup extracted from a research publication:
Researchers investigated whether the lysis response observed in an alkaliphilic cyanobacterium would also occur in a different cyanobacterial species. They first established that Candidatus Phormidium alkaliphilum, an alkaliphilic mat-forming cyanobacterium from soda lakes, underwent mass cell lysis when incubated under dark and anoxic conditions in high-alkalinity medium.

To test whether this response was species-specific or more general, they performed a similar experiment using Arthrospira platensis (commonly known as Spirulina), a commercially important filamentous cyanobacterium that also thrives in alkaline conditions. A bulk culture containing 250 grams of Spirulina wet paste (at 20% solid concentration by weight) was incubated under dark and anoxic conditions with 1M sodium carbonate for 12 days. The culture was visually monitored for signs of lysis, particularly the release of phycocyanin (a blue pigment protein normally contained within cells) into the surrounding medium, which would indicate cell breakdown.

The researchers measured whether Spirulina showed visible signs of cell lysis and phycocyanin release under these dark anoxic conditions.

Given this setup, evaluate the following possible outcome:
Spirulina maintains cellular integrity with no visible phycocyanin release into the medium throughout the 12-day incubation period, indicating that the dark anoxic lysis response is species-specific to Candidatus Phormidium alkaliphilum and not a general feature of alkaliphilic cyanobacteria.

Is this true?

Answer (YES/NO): NO